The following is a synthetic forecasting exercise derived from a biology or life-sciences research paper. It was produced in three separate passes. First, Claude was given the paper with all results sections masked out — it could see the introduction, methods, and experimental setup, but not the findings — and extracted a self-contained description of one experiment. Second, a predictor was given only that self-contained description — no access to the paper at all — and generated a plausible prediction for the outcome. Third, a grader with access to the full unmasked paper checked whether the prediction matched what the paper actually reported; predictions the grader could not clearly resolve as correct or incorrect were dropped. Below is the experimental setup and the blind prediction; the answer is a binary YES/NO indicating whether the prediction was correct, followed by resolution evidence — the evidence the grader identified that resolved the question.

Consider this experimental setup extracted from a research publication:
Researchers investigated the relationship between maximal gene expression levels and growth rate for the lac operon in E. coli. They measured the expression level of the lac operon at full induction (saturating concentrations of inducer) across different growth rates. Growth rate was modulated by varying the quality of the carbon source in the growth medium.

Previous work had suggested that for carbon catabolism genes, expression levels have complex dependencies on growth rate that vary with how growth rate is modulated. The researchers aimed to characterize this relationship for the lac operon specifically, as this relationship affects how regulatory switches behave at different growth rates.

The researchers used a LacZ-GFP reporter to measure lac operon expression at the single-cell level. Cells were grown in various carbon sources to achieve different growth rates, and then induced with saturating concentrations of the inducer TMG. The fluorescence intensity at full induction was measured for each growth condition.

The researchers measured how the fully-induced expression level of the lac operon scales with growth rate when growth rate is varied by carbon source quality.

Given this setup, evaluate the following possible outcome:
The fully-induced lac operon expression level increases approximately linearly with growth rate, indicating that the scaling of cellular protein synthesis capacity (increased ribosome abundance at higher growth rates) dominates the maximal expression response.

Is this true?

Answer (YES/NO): NO